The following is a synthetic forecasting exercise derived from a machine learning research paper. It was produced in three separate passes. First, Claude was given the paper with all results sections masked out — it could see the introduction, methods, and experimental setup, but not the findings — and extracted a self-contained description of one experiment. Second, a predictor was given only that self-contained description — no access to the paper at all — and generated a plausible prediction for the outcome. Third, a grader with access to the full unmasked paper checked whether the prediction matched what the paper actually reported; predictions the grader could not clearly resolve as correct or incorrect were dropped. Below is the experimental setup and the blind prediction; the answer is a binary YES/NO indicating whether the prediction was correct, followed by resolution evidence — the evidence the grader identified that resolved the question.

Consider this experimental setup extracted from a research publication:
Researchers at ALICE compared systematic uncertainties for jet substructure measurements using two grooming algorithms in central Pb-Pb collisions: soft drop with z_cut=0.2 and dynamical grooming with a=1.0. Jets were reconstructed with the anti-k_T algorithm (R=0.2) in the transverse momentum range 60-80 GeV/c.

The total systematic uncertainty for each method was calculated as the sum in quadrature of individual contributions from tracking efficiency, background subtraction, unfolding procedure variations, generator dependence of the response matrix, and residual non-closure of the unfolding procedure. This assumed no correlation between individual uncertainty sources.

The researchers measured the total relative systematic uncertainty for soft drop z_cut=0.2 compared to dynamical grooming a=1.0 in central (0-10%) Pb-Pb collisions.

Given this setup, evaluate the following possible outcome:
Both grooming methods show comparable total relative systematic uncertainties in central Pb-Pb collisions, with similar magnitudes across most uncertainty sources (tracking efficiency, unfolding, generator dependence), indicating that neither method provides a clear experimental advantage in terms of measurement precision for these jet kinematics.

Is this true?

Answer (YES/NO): NO